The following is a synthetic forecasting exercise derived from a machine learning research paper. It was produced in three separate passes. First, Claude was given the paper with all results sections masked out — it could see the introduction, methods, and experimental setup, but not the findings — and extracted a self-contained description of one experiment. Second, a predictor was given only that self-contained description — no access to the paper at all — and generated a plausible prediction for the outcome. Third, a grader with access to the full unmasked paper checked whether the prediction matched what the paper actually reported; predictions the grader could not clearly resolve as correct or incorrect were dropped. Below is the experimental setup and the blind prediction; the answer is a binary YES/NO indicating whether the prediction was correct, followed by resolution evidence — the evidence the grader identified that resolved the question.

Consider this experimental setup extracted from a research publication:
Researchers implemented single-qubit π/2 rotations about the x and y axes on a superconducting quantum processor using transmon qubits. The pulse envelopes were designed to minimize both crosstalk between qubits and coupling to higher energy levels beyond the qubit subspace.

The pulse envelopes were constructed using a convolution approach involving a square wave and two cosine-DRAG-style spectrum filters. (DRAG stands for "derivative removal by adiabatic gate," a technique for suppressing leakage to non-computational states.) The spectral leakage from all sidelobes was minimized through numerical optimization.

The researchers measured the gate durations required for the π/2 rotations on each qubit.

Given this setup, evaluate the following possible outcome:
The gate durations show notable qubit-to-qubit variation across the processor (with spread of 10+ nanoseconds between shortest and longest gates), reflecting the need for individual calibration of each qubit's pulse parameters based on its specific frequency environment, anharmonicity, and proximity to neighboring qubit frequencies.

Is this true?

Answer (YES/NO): YES